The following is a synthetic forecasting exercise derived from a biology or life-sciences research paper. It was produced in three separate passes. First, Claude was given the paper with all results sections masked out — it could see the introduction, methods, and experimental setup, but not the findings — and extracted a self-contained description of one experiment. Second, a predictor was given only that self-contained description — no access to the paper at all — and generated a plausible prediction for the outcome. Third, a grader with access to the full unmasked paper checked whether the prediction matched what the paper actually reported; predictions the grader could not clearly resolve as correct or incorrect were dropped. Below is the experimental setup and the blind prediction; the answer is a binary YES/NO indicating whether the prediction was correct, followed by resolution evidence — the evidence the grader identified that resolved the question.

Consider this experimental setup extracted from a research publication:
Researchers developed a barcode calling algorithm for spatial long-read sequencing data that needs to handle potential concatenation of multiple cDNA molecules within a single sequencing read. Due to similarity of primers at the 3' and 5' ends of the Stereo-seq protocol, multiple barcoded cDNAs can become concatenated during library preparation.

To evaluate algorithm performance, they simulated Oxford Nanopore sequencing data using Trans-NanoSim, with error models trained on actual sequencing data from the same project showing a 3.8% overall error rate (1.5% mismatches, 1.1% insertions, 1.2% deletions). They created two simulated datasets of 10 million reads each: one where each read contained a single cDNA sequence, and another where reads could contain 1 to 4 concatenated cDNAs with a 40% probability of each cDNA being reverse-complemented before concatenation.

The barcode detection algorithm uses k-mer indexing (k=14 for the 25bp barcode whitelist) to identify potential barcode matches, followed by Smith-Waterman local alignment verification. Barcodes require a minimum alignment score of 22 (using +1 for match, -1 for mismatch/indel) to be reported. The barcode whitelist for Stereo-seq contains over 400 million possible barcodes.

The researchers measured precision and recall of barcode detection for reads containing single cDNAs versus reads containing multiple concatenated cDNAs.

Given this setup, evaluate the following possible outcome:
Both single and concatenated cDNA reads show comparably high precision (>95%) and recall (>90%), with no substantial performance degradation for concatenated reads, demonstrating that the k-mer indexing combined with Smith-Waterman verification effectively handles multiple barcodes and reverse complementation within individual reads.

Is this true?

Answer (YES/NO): NO